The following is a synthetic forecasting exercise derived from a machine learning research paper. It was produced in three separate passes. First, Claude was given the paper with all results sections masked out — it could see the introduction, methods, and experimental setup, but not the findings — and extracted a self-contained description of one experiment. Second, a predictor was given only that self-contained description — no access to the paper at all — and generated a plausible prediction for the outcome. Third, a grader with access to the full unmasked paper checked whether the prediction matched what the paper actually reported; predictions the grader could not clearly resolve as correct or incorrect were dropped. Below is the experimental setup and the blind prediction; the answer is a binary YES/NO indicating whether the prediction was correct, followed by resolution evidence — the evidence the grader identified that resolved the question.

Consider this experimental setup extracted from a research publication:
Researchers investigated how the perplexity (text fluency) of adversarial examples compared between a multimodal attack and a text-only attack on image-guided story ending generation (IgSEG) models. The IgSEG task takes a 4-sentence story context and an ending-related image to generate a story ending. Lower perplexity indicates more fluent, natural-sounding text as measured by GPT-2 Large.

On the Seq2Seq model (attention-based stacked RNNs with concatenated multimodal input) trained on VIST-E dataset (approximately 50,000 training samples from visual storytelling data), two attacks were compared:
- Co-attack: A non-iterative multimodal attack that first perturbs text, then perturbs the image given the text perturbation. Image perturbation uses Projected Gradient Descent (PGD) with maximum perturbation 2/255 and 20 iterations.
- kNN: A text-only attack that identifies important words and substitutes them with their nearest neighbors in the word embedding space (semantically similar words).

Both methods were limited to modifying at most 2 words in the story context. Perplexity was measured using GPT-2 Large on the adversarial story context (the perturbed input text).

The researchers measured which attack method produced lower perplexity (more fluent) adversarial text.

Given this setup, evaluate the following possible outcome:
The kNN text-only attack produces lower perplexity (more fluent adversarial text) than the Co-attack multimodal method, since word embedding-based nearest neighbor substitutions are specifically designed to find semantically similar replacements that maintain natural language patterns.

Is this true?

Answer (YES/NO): YES